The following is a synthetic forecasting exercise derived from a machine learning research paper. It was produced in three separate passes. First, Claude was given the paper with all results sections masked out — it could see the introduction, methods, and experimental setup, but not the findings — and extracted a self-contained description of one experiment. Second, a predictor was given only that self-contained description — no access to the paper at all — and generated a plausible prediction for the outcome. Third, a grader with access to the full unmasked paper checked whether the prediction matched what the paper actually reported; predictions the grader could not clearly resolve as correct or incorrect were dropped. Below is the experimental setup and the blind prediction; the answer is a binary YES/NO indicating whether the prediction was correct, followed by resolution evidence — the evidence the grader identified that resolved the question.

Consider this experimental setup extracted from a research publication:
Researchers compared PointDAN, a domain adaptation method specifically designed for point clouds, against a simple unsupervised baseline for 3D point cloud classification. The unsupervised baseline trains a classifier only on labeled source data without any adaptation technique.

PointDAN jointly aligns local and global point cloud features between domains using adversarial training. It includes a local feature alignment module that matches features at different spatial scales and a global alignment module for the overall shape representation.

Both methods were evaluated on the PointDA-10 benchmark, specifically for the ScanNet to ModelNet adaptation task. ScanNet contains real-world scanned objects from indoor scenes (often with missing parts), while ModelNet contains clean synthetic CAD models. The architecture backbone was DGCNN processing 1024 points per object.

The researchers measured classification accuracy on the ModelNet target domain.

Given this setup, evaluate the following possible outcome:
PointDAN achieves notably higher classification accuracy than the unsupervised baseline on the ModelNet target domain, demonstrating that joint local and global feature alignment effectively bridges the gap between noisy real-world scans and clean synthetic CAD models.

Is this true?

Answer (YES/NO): NO